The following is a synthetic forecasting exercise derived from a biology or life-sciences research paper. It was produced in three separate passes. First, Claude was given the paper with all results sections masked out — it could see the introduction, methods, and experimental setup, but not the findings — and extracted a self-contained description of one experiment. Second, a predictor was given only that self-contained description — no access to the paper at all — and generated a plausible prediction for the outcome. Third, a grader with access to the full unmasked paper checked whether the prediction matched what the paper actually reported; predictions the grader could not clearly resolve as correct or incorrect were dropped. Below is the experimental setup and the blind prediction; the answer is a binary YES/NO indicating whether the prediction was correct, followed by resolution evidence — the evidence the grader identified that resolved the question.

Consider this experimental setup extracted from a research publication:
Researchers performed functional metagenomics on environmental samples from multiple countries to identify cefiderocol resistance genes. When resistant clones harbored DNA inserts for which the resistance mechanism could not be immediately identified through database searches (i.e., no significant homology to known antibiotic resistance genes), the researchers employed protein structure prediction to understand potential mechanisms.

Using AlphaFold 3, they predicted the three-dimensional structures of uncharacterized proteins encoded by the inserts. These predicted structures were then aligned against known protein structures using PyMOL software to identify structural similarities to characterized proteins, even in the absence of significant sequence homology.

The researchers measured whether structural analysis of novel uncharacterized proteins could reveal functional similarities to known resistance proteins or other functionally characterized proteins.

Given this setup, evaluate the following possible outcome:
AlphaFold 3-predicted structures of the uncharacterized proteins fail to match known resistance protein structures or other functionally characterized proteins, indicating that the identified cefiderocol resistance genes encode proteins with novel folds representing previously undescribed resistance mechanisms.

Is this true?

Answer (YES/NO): NO